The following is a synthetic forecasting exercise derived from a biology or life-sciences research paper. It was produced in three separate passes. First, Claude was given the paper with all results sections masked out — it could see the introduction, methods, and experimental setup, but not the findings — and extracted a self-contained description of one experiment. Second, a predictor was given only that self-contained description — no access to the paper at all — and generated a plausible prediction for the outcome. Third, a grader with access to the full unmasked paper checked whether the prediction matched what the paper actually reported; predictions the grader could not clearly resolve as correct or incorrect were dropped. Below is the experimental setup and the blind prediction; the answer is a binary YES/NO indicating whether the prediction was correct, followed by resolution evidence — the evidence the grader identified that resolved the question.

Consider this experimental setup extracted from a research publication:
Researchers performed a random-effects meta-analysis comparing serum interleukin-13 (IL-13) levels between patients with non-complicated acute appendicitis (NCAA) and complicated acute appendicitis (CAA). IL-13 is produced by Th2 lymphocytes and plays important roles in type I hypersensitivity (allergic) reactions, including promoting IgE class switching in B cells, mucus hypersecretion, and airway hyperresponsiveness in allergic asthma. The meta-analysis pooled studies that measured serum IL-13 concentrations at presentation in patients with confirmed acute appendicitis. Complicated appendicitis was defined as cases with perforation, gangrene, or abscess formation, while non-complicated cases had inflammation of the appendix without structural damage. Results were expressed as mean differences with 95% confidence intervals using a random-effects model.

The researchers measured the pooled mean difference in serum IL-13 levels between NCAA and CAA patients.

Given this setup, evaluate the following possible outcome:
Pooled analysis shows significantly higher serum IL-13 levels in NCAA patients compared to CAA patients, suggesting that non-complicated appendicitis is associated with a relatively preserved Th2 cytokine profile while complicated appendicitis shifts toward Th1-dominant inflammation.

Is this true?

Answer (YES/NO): NO